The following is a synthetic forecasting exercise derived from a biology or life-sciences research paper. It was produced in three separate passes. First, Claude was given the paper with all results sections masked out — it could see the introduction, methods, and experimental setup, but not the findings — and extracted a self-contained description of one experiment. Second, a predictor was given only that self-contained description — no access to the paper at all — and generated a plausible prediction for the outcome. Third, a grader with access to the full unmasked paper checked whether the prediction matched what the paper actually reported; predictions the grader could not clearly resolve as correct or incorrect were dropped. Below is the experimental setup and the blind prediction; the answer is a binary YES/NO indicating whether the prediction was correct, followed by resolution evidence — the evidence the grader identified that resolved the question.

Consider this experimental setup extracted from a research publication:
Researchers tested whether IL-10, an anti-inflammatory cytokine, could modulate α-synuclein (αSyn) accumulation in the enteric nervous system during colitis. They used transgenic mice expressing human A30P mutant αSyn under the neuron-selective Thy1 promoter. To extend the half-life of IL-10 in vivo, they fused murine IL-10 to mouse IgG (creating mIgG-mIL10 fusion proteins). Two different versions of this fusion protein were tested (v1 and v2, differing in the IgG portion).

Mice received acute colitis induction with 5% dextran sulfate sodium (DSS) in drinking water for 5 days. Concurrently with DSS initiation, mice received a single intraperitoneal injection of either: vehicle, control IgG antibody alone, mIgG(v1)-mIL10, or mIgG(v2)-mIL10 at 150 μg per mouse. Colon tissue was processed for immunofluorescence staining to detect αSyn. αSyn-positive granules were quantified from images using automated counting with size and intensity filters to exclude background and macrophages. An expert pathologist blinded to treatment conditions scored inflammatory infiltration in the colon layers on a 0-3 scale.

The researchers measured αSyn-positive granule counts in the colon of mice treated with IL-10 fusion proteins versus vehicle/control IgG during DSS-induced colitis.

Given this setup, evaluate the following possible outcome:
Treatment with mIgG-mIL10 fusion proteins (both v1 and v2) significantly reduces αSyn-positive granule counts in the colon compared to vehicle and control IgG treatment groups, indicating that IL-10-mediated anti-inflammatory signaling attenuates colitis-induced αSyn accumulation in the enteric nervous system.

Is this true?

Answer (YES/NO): NO